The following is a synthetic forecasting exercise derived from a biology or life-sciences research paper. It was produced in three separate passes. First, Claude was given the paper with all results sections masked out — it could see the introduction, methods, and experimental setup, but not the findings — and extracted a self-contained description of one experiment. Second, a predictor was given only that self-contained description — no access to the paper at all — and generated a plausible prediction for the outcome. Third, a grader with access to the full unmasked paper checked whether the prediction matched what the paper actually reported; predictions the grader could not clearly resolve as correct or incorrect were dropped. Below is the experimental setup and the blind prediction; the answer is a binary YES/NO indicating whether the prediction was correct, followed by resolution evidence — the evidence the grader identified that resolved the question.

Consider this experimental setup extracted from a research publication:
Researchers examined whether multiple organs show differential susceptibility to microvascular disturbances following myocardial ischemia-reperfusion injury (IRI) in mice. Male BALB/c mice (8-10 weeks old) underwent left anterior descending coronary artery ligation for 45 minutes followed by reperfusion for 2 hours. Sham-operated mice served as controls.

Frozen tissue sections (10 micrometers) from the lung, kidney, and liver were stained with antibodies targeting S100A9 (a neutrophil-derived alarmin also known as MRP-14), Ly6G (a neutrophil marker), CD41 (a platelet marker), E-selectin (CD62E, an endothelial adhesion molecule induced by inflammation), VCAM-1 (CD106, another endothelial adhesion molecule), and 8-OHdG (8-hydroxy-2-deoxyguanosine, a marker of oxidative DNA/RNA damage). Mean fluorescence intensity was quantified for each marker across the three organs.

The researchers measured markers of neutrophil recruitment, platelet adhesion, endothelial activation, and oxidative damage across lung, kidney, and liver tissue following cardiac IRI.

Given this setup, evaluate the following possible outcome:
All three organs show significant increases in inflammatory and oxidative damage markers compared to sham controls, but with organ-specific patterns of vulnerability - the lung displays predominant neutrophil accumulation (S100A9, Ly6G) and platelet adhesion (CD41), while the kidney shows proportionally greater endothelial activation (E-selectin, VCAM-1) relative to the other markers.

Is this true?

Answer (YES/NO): NO